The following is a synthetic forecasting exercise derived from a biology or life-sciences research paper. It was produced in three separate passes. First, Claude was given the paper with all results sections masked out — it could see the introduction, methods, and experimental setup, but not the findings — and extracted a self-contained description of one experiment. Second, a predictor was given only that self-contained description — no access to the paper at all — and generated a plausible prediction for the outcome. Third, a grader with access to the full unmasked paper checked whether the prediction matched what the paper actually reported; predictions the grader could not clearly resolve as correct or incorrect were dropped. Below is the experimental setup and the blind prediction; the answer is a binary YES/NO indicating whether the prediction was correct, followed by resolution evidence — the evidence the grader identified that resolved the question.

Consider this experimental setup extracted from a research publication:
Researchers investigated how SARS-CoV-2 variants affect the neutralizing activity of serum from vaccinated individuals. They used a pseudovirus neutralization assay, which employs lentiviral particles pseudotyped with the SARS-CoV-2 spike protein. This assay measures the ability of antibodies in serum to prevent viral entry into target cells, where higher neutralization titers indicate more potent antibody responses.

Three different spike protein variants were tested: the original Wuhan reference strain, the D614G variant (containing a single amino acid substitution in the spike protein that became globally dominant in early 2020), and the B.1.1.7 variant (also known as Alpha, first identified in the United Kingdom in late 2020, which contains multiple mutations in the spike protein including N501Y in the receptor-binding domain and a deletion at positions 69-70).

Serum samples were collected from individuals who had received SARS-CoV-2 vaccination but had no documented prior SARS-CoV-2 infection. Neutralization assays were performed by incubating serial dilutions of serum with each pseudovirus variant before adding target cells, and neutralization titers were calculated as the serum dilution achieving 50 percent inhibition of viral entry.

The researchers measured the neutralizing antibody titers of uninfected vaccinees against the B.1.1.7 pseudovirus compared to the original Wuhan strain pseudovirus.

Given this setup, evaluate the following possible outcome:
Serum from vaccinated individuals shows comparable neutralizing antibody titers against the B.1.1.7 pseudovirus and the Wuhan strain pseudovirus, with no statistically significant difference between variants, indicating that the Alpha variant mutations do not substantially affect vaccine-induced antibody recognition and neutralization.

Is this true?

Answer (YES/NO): NO